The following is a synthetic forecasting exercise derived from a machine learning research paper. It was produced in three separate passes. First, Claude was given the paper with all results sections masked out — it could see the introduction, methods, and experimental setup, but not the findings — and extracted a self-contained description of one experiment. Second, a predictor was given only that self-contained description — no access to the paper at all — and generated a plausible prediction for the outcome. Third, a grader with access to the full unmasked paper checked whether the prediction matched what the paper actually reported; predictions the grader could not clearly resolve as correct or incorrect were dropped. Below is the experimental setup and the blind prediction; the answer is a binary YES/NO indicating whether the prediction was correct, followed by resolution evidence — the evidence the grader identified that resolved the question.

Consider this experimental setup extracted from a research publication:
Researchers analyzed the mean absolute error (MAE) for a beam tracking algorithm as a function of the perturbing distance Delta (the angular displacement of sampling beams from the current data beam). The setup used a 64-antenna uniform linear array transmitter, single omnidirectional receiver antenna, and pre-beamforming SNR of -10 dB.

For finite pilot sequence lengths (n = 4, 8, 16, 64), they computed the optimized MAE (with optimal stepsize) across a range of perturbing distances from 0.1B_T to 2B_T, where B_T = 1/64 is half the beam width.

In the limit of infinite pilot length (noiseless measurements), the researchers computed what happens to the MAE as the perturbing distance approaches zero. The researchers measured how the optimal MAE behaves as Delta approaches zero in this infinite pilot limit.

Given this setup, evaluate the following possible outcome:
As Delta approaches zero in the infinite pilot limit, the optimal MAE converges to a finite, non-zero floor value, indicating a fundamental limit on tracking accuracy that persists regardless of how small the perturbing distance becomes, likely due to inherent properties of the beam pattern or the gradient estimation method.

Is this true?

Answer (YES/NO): NO